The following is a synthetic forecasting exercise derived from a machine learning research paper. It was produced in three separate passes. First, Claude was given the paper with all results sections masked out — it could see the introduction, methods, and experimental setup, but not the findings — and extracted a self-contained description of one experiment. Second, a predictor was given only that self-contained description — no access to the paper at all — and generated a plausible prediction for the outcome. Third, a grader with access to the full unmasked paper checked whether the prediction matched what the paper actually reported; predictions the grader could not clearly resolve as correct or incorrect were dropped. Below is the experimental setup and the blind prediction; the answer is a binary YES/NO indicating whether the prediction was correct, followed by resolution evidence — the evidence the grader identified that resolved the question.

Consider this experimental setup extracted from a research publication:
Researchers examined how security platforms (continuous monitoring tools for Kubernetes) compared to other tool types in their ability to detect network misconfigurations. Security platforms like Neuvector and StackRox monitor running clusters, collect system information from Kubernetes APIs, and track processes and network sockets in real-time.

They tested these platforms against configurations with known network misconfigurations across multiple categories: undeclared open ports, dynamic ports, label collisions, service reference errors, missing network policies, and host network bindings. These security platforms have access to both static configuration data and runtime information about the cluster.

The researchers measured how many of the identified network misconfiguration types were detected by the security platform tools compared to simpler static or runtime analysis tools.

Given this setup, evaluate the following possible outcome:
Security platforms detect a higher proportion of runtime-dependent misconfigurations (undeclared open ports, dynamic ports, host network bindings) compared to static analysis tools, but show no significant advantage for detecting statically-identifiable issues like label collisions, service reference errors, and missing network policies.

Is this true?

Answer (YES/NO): NO